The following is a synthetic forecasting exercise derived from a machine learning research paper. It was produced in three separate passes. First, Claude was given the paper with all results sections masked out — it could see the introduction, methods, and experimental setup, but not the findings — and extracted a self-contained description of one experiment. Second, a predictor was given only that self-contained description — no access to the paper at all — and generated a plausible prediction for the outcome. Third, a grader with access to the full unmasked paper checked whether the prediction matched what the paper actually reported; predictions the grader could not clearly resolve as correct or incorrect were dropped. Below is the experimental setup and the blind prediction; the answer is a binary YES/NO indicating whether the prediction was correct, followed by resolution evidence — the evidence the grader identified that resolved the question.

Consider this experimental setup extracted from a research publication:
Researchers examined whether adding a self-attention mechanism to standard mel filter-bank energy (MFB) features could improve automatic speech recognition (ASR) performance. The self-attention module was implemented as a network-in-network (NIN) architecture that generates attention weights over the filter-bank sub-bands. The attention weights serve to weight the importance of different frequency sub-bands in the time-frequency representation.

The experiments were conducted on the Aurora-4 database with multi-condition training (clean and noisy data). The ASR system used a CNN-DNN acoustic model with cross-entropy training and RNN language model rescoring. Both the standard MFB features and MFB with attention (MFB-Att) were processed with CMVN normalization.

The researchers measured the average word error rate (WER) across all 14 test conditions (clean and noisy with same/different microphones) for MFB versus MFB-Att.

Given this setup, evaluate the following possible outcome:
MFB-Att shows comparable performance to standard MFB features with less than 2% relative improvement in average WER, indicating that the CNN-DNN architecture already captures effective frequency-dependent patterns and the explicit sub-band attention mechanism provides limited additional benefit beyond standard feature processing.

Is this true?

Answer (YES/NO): NO